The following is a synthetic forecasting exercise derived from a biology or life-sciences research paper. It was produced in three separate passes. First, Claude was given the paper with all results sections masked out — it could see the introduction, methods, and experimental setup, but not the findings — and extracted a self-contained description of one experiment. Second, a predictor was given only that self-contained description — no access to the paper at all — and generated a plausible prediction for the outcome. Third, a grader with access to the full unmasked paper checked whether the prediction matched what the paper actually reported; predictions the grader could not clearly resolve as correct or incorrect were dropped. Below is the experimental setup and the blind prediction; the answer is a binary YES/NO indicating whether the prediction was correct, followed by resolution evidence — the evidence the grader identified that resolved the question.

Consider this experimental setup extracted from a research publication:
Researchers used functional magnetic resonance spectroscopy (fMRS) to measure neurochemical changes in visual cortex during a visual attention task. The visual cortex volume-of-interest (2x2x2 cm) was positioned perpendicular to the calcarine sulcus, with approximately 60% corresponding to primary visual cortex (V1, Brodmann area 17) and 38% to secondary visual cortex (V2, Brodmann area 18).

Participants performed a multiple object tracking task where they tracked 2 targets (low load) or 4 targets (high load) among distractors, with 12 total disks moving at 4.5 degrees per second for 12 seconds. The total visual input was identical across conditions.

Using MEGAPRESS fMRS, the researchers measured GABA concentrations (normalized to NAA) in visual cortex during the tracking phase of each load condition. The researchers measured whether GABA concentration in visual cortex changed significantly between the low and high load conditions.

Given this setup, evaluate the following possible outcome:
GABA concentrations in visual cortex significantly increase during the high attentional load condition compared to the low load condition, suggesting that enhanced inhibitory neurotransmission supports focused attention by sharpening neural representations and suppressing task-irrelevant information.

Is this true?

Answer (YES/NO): NO